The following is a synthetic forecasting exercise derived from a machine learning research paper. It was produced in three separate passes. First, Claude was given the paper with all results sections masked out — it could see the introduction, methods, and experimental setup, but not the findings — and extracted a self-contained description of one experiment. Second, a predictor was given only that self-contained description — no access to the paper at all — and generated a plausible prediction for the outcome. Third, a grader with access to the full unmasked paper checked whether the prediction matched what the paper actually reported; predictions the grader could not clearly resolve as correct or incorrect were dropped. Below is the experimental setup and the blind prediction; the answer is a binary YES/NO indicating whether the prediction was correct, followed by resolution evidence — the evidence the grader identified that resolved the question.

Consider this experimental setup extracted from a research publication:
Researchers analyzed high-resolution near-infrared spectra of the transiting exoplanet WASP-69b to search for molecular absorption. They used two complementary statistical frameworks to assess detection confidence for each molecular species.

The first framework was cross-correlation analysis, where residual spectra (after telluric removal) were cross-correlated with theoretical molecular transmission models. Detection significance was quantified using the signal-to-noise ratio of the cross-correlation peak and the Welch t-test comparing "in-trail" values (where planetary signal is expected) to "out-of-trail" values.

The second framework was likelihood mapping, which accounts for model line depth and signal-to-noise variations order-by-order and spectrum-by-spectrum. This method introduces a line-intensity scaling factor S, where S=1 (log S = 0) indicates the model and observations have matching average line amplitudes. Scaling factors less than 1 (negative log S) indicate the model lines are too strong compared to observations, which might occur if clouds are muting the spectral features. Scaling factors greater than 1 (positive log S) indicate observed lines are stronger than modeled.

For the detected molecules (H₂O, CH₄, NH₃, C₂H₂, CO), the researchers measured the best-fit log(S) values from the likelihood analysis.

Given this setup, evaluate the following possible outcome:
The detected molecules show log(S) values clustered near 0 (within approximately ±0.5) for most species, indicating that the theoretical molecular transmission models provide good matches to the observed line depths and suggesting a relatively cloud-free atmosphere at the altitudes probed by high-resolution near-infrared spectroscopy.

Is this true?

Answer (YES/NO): NO